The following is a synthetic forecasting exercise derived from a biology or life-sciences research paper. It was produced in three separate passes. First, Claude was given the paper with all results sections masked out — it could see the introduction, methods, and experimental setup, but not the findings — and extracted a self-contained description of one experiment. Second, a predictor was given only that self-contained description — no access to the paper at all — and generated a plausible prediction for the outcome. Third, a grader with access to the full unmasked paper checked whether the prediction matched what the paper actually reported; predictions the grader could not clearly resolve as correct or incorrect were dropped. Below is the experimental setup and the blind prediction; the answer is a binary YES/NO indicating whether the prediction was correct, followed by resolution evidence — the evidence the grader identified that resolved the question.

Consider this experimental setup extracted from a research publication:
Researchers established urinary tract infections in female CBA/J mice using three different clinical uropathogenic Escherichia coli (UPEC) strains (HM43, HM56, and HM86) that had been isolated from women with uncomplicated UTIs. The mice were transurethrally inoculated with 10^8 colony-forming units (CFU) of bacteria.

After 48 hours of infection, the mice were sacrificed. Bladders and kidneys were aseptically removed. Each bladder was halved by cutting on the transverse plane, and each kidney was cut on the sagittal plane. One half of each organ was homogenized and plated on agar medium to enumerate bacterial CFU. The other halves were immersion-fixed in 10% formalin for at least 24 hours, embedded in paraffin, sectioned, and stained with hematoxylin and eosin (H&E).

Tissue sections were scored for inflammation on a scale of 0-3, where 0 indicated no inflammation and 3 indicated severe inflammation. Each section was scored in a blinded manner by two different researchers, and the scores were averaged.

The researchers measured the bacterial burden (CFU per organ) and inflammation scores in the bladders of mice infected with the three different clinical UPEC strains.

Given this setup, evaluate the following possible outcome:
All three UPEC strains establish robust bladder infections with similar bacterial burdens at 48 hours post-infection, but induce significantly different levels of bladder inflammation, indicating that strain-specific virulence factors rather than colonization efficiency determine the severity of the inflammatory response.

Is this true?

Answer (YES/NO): NO